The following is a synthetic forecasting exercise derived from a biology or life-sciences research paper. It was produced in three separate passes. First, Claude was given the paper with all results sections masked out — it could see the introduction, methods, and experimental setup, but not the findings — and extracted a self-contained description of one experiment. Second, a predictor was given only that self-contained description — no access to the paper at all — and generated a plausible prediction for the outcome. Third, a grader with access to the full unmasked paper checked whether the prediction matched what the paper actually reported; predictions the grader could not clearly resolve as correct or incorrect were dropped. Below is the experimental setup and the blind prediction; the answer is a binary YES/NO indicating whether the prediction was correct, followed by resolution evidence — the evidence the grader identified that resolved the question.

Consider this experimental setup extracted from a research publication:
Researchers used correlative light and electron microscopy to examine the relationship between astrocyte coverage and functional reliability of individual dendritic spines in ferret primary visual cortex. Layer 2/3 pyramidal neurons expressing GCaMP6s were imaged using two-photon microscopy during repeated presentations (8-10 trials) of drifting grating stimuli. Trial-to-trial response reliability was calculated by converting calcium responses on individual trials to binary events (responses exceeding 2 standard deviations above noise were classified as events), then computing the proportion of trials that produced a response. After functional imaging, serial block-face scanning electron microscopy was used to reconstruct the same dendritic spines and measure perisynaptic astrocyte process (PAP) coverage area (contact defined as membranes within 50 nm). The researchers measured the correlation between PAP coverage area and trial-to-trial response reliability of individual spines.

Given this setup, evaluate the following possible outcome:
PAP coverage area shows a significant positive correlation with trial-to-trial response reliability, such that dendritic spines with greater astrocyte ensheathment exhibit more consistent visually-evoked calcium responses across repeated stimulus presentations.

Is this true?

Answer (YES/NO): NO